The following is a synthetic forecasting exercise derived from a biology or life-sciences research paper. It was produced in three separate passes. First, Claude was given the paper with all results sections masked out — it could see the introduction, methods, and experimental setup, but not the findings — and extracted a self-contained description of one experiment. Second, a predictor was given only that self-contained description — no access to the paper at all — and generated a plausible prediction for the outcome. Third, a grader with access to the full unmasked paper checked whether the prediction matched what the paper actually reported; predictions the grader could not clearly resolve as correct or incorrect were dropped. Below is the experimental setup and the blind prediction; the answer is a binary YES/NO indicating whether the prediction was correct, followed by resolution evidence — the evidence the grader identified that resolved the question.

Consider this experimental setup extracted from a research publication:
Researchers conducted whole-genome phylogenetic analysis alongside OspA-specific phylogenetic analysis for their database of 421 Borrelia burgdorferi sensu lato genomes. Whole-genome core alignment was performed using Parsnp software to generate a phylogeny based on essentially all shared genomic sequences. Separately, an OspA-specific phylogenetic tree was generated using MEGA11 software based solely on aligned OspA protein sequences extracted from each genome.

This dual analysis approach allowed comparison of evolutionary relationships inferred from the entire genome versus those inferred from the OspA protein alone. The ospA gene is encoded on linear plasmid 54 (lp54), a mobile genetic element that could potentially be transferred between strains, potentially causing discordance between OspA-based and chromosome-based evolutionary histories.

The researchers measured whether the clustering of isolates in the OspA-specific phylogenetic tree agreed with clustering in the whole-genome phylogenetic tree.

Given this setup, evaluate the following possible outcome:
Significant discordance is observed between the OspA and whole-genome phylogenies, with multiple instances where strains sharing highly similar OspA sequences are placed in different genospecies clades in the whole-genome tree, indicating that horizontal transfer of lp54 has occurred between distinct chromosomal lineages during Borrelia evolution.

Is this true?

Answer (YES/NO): NO